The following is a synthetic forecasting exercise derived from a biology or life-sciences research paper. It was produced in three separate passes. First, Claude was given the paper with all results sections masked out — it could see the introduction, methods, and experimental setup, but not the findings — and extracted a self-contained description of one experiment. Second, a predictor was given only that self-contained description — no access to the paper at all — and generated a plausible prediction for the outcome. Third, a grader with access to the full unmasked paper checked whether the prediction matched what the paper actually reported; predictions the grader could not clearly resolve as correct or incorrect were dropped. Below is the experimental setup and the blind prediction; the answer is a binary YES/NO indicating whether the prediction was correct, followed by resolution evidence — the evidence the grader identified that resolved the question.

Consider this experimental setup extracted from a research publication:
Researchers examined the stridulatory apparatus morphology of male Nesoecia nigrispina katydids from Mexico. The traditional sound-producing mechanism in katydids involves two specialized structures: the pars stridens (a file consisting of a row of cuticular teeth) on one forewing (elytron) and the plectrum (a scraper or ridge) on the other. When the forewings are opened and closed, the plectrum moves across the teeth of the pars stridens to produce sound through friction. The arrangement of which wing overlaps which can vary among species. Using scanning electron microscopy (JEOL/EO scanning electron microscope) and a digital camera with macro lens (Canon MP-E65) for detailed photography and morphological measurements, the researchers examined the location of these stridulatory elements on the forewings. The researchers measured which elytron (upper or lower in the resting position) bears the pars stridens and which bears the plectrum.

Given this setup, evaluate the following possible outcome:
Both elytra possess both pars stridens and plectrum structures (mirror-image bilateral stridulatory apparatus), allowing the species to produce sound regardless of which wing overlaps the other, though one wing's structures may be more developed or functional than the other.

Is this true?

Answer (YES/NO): NO